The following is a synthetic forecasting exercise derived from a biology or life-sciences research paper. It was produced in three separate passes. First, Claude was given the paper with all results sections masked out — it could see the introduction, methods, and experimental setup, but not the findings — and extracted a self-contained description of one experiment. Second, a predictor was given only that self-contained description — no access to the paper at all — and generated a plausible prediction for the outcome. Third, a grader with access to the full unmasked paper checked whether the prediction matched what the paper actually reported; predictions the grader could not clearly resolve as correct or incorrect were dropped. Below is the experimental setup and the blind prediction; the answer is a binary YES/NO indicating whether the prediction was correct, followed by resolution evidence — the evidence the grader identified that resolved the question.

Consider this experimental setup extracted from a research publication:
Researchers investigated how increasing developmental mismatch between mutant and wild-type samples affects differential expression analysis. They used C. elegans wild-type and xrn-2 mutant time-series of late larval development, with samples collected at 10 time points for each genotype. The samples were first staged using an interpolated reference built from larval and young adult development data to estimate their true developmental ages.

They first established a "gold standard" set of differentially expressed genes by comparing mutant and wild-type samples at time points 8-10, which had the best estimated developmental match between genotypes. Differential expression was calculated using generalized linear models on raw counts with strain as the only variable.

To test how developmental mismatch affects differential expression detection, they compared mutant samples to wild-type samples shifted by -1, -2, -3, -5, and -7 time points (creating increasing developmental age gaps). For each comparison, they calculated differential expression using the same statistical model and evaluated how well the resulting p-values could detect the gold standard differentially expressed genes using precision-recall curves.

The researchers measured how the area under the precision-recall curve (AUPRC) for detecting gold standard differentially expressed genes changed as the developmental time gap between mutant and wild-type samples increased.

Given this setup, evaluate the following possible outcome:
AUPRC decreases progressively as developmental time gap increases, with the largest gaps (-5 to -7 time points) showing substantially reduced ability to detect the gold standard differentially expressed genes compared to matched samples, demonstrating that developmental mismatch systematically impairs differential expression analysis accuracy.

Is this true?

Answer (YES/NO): YES